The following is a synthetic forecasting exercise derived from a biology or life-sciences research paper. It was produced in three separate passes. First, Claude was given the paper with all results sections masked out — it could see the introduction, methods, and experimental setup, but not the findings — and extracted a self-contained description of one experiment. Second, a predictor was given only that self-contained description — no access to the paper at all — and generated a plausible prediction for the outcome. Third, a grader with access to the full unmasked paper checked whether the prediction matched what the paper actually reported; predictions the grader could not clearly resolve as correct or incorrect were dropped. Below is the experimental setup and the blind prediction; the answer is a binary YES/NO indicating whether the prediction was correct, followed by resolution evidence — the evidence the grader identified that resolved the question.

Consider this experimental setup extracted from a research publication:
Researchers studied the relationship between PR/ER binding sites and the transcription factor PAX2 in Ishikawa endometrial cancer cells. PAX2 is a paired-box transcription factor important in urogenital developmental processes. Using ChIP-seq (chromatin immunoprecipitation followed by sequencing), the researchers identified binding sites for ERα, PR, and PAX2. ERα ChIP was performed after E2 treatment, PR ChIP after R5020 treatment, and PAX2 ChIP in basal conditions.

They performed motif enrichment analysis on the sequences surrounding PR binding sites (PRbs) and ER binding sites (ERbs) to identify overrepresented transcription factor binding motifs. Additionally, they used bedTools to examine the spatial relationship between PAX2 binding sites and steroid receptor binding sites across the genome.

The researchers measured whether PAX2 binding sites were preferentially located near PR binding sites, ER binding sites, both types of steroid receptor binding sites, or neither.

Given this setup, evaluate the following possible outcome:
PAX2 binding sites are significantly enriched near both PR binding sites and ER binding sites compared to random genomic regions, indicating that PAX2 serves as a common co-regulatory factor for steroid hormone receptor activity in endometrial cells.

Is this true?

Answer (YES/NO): YES